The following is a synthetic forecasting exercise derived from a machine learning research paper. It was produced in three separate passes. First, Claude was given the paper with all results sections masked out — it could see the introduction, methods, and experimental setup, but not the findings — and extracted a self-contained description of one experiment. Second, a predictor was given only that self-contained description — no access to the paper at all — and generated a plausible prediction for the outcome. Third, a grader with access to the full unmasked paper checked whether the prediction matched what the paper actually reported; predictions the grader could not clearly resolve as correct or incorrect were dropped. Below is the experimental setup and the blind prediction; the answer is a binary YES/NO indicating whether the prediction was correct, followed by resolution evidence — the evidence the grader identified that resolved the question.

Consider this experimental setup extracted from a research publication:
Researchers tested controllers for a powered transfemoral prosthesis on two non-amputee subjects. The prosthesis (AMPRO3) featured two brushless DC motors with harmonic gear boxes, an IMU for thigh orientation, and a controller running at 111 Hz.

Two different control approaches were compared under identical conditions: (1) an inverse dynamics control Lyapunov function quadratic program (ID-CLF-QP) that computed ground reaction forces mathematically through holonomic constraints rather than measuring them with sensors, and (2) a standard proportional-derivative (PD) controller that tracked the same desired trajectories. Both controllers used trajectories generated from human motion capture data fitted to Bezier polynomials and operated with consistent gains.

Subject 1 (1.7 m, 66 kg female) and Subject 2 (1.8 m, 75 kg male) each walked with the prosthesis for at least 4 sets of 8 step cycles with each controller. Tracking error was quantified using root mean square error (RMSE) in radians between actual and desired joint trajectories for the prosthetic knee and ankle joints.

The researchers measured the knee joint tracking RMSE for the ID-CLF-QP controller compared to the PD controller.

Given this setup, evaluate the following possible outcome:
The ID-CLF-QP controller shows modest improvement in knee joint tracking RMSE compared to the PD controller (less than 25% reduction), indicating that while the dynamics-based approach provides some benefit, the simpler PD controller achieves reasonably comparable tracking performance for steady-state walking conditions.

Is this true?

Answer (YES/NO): NO